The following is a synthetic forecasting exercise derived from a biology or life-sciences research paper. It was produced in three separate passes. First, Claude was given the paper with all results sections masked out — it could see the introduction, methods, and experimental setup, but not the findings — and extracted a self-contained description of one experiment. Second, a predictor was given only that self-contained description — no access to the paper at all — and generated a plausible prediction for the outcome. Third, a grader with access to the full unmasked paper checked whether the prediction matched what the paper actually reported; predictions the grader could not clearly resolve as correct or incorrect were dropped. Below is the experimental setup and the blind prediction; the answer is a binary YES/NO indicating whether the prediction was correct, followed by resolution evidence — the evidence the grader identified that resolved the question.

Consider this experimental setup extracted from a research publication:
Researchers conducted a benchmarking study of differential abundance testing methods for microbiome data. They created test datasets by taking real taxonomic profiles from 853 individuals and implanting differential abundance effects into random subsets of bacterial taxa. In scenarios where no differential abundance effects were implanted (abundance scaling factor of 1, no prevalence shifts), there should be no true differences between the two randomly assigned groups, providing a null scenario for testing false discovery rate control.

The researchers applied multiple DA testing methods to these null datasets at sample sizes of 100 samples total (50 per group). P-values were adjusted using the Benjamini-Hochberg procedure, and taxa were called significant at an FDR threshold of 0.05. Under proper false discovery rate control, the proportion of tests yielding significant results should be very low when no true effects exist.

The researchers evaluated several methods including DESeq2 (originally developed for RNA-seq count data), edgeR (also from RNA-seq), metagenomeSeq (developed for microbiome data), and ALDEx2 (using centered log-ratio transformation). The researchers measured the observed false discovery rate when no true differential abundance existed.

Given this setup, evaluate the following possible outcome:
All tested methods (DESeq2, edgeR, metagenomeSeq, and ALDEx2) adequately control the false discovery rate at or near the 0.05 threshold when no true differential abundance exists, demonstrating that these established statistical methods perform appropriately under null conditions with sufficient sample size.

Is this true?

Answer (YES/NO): NO